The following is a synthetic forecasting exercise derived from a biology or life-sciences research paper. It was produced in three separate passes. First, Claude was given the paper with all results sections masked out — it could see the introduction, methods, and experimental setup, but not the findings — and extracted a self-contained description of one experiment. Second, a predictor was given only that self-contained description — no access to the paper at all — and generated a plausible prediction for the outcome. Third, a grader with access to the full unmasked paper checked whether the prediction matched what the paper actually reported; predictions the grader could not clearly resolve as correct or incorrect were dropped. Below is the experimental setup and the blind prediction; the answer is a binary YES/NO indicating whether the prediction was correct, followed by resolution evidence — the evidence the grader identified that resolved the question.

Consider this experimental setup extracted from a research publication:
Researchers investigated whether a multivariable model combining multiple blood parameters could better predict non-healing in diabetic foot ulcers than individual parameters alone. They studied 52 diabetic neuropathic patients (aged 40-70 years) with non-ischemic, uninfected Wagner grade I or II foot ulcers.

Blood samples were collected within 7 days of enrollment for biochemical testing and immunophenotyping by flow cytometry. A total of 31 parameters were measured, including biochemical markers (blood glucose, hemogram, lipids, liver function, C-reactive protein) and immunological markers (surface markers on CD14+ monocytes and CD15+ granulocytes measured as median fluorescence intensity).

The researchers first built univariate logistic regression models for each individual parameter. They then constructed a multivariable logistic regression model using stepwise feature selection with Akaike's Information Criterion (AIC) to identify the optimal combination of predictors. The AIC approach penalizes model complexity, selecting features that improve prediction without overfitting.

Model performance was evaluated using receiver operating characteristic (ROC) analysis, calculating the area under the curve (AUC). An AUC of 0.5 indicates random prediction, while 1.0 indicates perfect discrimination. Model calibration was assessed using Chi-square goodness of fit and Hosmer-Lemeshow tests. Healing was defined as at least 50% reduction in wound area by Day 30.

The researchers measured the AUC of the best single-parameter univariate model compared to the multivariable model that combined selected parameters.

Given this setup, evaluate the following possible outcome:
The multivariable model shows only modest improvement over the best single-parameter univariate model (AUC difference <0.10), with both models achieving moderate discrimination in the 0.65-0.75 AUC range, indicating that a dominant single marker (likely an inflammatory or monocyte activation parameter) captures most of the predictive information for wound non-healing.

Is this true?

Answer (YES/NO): NO